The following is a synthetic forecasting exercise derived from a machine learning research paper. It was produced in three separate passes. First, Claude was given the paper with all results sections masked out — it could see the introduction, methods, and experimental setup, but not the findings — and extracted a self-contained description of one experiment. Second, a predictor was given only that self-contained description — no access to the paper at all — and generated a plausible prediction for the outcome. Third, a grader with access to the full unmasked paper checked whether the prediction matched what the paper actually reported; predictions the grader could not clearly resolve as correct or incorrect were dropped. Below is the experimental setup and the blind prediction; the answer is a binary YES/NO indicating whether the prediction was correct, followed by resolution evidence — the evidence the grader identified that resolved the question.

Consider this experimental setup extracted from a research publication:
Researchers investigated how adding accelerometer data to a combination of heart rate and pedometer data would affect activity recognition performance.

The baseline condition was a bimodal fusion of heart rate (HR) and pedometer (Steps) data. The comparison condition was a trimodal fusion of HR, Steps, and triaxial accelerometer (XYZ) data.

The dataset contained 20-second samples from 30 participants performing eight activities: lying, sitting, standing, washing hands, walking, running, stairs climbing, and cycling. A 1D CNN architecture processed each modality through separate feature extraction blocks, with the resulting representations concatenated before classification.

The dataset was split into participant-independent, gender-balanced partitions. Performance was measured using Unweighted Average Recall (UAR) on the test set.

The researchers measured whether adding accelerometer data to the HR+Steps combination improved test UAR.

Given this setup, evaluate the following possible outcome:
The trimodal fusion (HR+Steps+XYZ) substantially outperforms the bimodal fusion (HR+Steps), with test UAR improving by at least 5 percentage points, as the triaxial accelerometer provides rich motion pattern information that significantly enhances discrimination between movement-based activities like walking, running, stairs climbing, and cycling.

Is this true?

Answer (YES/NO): YES